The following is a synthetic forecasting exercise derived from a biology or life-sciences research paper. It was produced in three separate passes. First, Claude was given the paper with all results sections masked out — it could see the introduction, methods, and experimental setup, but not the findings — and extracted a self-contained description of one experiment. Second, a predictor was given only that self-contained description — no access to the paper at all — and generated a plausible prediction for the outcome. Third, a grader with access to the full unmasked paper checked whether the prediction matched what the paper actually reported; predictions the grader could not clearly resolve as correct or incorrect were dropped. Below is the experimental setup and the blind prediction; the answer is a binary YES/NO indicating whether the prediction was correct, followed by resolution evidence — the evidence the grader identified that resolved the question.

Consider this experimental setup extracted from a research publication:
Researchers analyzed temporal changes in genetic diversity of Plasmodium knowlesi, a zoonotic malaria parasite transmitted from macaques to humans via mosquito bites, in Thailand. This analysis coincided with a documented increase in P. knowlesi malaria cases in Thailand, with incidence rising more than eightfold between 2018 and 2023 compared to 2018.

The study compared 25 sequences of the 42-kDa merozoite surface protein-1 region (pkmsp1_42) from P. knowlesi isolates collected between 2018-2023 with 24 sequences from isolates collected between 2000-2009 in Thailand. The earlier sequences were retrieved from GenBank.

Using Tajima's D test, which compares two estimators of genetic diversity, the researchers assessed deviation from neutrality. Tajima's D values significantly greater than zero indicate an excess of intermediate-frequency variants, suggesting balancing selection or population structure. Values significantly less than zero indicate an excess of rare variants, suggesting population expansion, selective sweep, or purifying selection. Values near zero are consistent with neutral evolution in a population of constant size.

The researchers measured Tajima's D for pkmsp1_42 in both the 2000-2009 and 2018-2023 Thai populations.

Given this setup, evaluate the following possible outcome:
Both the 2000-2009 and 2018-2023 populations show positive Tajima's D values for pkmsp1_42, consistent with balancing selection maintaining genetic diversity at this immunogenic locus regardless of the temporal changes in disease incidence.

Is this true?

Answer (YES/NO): NO